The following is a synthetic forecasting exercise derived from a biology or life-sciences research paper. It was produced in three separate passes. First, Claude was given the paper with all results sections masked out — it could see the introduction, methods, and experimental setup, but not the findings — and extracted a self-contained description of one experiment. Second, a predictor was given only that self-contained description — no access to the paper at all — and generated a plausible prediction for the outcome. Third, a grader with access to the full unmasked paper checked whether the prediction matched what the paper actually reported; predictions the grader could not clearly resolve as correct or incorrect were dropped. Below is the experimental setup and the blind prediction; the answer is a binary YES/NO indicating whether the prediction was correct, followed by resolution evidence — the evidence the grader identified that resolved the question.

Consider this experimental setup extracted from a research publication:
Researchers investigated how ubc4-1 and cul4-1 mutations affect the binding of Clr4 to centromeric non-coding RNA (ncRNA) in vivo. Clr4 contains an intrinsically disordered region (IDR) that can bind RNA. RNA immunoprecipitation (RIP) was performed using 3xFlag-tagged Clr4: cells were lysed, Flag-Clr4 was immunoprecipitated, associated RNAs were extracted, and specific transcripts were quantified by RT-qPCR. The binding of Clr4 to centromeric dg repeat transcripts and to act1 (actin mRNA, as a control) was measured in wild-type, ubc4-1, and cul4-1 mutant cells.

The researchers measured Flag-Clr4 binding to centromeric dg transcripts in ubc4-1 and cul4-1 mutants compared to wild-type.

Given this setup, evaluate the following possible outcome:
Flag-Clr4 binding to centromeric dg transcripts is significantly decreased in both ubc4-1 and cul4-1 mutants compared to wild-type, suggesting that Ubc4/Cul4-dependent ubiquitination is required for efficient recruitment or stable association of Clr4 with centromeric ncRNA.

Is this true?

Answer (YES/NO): NO